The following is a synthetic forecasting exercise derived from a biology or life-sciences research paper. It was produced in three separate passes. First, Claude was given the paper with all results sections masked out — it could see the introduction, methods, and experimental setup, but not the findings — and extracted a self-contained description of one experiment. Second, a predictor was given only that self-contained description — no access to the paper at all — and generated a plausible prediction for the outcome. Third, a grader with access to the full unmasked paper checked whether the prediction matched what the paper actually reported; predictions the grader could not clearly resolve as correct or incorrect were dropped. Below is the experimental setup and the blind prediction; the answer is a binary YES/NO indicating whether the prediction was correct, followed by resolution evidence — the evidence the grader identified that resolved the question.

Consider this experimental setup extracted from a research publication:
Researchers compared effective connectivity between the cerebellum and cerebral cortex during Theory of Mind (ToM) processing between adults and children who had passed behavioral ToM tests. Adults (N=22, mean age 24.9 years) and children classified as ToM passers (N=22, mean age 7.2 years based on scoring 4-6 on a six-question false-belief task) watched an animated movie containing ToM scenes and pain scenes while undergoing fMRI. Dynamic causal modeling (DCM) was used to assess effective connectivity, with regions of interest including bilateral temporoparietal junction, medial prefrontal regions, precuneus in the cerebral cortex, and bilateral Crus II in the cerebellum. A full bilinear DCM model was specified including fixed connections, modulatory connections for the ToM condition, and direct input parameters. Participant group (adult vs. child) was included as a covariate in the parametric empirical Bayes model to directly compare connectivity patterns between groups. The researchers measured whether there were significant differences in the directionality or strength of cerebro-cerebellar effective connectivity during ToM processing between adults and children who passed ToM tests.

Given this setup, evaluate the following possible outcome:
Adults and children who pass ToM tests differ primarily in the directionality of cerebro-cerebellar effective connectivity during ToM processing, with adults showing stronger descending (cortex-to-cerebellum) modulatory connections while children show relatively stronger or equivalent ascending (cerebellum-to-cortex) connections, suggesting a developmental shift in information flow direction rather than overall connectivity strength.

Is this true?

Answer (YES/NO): NO